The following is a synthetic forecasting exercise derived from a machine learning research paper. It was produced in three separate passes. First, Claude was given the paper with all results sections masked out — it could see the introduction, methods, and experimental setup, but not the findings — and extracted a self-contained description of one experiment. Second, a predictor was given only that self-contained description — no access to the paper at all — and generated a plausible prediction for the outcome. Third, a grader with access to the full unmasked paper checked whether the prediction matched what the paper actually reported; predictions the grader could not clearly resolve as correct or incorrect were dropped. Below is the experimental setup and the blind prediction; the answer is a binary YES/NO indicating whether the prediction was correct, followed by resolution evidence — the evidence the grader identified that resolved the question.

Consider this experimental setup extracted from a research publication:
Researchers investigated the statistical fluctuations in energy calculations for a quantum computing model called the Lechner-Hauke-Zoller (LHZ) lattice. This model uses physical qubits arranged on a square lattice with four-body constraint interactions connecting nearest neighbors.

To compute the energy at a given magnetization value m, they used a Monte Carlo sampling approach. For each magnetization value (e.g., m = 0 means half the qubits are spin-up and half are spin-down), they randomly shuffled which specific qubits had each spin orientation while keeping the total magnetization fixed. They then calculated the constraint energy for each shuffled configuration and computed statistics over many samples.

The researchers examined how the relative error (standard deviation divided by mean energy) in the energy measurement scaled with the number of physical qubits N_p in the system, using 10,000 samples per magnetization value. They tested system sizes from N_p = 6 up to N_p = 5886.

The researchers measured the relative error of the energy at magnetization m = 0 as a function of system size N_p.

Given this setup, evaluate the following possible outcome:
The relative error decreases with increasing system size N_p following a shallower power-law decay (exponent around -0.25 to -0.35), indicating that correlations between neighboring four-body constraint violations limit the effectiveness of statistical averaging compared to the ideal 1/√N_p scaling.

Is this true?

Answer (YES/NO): NO